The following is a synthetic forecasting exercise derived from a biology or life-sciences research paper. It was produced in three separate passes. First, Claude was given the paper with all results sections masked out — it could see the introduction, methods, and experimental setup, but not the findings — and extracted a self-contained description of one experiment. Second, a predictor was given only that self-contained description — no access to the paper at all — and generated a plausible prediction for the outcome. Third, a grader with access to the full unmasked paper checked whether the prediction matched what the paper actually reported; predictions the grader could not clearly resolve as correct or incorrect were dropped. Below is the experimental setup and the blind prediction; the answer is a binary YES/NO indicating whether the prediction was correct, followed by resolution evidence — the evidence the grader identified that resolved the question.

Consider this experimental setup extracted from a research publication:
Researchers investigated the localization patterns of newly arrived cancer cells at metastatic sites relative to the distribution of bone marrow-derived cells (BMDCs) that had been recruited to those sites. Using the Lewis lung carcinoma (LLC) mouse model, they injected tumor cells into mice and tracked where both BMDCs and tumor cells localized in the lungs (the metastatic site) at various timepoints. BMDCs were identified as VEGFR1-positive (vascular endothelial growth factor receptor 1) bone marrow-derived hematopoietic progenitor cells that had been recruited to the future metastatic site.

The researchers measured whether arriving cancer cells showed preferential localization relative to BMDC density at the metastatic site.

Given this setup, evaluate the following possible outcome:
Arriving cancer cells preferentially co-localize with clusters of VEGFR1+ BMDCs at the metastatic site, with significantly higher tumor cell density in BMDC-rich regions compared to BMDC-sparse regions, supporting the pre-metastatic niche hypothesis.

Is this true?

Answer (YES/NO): YES